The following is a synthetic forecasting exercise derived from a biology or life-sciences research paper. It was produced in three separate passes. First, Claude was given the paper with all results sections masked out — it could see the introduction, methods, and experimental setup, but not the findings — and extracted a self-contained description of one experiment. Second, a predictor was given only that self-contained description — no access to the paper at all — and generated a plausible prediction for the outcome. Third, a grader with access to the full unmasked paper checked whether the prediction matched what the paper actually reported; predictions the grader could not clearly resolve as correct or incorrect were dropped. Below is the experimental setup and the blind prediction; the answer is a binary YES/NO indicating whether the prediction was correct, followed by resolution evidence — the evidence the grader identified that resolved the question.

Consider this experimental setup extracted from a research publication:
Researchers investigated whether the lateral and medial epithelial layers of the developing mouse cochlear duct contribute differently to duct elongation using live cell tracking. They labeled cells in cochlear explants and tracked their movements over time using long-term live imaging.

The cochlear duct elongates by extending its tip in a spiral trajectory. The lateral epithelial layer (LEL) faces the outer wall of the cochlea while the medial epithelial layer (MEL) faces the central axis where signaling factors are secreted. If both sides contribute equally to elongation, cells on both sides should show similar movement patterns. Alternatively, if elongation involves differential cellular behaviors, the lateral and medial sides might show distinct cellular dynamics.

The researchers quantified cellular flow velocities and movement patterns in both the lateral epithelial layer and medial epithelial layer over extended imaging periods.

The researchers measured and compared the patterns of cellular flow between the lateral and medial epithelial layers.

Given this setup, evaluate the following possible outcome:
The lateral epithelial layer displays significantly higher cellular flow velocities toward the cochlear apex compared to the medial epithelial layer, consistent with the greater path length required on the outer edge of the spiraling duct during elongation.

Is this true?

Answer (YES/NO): YES